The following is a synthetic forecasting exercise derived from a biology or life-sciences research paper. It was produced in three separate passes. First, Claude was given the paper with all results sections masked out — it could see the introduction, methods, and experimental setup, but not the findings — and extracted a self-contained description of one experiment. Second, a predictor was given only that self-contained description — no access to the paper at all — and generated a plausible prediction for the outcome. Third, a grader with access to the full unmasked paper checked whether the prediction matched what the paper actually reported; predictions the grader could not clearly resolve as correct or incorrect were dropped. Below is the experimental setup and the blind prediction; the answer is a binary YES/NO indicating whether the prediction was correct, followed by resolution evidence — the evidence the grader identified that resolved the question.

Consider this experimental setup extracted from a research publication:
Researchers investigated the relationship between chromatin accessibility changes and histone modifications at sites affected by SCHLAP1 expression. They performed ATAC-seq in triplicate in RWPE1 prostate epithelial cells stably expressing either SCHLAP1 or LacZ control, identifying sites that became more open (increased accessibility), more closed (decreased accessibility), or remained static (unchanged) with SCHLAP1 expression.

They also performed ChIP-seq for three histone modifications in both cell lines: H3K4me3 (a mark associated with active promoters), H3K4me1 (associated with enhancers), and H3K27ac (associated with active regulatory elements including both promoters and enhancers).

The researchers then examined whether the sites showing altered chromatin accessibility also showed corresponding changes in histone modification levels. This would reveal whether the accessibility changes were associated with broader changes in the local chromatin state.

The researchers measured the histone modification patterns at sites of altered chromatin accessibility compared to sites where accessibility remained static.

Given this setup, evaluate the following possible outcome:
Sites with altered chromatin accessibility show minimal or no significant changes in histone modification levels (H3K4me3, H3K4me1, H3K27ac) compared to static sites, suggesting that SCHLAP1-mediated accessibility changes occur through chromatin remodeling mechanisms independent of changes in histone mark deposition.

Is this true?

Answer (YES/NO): YES